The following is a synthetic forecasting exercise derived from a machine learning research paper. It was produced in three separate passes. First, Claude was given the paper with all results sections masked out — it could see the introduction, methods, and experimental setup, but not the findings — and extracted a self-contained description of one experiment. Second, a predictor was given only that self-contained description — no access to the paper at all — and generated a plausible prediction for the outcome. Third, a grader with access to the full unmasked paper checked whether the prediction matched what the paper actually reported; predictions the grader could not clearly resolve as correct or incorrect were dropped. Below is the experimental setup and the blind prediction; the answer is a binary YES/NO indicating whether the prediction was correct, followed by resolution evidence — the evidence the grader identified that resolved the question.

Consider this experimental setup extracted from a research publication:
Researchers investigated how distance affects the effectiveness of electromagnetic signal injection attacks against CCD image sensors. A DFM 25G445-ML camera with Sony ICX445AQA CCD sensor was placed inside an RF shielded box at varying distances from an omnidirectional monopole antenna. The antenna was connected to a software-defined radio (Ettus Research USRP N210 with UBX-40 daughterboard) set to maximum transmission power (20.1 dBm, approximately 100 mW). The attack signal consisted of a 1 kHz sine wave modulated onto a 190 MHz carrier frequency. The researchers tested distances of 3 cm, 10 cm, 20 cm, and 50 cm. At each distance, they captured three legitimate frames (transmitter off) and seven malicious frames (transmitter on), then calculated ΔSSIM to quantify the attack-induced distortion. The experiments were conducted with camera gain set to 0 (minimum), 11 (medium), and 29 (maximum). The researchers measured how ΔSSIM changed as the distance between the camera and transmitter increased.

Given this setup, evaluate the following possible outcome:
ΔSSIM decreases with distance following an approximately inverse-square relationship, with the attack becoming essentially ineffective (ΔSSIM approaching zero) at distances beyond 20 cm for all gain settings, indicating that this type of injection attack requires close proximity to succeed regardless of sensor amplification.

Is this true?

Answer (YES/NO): NO